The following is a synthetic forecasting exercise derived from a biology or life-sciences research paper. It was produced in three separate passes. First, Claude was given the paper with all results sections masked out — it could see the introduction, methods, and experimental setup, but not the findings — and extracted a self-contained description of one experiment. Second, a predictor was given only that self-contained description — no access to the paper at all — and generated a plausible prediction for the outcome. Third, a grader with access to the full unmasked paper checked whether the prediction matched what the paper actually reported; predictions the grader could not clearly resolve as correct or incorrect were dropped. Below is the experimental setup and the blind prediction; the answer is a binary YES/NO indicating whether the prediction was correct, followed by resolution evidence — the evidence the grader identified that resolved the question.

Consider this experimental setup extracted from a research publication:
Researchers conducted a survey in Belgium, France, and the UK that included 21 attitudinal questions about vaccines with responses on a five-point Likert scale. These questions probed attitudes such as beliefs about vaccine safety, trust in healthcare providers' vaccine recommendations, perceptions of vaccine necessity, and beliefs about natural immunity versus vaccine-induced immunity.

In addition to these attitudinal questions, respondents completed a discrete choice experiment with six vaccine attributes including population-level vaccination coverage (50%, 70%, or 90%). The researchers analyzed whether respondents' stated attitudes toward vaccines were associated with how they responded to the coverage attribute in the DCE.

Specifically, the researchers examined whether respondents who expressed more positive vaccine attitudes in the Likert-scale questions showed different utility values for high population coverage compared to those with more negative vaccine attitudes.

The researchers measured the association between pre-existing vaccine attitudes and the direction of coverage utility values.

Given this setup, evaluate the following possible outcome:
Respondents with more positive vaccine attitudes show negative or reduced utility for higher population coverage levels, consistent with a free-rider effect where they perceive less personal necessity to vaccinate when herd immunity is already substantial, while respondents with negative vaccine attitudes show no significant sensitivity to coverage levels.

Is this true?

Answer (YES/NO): NO